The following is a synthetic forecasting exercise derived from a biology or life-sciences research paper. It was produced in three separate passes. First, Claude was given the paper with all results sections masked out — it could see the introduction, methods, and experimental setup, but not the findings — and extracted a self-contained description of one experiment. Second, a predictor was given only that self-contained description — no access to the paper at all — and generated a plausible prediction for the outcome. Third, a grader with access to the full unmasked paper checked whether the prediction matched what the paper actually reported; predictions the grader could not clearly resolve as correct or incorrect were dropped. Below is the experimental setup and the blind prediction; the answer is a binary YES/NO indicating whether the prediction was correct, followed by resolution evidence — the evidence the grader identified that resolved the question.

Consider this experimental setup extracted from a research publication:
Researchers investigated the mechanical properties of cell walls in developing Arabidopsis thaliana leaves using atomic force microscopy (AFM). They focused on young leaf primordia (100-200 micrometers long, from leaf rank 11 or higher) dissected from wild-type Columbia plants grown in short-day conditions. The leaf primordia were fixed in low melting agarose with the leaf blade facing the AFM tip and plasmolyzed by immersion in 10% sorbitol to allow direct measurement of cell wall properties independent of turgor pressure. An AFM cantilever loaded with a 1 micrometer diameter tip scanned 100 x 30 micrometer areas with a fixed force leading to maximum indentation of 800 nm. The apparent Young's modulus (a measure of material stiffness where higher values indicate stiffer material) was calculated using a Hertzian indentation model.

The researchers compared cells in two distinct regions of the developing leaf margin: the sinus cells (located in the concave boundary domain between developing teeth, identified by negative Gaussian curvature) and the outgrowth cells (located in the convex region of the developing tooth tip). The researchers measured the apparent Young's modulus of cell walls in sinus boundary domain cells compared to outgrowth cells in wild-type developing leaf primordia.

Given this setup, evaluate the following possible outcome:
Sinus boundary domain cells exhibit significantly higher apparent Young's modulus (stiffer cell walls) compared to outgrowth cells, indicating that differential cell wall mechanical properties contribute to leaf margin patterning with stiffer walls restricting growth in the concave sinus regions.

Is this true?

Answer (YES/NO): YES